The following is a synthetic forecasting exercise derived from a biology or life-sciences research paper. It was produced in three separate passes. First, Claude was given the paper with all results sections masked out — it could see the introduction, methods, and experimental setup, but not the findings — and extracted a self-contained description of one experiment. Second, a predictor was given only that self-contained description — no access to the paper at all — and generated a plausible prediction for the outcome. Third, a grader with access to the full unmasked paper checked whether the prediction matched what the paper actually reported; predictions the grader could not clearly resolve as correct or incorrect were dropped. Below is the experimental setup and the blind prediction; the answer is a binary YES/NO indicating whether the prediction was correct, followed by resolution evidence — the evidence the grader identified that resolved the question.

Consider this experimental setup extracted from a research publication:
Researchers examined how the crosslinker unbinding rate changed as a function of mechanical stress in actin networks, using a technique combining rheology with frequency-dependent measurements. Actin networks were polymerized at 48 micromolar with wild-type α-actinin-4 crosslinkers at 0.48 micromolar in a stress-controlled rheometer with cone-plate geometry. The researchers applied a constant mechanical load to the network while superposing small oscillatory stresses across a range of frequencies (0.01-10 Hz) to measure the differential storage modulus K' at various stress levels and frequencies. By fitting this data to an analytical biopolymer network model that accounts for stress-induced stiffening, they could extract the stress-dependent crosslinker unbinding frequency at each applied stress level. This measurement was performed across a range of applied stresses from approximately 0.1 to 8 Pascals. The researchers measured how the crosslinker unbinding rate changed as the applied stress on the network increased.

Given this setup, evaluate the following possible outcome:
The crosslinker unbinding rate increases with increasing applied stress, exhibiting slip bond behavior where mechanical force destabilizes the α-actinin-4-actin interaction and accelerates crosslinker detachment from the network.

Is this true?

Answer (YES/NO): NO